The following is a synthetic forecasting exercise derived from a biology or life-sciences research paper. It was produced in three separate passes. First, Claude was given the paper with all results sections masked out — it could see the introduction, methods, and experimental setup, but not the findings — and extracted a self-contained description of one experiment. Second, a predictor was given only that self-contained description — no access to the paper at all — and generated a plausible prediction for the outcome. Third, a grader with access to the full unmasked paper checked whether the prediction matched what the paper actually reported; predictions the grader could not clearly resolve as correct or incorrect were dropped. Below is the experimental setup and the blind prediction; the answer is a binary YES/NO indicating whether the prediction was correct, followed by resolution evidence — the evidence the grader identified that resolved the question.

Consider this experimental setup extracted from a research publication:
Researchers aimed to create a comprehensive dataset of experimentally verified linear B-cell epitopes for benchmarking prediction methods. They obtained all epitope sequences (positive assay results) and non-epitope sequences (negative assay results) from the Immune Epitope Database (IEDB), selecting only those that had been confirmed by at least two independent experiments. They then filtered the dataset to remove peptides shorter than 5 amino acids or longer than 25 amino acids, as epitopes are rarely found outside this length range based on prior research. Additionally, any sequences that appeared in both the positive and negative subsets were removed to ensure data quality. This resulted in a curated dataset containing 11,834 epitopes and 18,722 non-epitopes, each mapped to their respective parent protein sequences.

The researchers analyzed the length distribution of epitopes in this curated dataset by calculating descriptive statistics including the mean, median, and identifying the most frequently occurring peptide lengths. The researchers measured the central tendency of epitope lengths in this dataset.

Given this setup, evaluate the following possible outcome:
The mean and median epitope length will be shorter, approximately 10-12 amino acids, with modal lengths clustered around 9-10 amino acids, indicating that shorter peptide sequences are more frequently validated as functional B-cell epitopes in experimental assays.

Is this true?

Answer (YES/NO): NO